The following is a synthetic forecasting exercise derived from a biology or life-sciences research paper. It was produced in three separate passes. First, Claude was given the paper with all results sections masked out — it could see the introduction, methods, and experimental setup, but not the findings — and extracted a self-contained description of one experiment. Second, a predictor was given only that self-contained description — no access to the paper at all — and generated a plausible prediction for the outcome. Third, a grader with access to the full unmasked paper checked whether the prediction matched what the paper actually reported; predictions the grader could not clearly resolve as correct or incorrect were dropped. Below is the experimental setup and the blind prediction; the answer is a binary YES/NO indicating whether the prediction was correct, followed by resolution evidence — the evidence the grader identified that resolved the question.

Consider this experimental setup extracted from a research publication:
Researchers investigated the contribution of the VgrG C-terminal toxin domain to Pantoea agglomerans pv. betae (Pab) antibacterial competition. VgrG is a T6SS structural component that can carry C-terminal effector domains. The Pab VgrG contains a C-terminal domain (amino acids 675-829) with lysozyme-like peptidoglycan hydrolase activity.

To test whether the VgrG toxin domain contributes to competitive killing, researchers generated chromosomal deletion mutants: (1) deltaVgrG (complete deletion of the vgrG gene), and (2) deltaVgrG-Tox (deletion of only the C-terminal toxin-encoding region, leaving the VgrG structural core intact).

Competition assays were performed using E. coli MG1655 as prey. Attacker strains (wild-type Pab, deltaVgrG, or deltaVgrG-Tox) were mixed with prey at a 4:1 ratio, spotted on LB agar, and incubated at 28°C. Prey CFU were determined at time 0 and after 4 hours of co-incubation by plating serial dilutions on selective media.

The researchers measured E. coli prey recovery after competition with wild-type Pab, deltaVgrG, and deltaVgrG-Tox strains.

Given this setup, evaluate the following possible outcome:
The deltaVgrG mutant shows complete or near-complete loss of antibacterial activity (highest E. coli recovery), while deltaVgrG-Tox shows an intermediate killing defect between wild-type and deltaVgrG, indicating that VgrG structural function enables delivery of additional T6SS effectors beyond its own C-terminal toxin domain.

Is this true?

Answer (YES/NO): NO